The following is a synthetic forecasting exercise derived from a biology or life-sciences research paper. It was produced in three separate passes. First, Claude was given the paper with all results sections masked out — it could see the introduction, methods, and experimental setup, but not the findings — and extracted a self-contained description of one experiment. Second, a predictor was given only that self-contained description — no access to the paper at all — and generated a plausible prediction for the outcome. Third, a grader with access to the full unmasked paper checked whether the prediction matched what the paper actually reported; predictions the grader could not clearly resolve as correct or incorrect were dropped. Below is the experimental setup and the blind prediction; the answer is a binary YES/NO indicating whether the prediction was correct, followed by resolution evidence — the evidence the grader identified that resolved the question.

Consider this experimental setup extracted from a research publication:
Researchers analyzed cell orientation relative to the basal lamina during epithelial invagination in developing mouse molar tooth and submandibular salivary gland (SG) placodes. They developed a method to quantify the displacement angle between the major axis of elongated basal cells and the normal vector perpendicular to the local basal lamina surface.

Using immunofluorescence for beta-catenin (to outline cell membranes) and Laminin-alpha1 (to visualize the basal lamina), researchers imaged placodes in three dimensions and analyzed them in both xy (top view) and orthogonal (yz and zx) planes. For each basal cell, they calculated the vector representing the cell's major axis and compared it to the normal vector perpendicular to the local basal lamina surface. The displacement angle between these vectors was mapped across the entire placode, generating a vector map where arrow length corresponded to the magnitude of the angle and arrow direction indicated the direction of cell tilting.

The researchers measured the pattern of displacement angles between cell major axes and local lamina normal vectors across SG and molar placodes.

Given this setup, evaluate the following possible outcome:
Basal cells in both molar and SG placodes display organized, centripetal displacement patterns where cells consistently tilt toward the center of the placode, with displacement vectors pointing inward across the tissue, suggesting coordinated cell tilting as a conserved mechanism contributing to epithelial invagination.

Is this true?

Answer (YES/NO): NO